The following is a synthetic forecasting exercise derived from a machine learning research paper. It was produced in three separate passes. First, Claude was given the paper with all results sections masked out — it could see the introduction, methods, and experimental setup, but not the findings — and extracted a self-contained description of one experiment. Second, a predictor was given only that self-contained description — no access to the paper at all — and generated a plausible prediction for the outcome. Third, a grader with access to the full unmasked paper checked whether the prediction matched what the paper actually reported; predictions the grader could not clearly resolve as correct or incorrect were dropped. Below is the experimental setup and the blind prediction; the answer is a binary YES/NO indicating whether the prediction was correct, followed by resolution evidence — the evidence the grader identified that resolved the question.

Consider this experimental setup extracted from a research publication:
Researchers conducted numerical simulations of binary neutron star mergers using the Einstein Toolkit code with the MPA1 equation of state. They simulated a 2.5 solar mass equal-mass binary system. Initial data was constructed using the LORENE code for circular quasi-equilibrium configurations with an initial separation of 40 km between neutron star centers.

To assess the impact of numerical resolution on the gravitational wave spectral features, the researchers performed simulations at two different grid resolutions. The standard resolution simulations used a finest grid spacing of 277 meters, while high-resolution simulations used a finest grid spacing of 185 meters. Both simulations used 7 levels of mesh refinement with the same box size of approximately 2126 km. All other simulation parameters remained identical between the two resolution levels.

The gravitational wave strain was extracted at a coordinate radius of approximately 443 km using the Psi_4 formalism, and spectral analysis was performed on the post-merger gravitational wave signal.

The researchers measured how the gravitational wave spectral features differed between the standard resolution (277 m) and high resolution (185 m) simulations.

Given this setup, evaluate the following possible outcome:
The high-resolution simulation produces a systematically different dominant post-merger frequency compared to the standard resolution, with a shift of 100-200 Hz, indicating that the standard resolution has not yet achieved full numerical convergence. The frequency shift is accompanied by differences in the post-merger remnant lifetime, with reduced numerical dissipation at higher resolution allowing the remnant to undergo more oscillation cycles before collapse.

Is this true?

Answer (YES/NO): NO